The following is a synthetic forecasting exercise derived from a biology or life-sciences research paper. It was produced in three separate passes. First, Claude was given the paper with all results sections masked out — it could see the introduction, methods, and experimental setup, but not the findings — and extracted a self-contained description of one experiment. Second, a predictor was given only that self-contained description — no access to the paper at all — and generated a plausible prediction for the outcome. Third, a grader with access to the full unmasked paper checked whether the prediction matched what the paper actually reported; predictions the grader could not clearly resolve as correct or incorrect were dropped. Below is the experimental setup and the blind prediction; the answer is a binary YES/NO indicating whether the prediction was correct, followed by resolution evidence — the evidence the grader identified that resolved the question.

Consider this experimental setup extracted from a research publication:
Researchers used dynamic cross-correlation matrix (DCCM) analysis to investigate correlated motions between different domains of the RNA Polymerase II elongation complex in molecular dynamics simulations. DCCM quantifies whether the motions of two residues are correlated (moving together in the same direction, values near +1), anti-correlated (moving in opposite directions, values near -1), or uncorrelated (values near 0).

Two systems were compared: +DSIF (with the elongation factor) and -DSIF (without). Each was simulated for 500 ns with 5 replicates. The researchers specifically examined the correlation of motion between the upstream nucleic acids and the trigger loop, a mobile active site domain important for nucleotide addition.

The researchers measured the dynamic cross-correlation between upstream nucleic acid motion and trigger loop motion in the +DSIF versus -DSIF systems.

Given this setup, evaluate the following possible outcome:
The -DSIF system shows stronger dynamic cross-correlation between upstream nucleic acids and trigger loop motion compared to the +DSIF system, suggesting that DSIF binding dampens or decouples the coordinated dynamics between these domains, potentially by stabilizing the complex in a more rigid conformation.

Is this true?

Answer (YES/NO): YES